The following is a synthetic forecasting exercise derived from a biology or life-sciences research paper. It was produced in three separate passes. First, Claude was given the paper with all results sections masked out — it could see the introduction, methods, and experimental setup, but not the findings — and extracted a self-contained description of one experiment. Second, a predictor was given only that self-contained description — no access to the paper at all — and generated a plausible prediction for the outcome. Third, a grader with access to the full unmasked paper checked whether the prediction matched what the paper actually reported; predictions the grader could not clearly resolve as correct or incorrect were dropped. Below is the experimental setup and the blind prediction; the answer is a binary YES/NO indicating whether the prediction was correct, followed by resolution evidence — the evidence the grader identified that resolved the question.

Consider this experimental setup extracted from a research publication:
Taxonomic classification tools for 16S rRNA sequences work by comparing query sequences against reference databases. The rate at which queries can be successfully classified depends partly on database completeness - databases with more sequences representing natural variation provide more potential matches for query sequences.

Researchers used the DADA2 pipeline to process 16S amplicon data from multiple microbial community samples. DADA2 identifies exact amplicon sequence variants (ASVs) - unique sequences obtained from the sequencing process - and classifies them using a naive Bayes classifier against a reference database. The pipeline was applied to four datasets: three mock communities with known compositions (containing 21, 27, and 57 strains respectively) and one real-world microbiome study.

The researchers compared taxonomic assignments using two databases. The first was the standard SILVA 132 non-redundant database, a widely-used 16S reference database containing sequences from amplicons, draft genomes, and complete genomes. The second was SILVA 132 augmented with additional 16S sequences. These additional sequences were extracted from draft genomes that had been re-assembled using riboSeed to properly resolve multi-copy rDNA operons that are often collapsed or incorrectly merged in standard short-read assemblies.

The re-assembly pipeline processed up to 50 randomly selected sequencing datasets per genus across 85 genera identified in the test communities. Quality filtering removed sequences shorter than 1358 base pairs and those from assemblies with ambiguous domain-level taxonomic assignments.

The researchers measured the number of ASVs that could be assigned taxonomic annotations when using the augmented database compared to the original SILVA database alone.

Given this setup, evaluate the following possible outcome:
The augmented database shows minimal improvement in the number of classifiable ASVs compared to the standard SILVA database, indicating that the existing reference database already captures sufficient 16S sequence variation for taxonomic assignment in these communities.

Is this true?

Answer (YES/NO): YES